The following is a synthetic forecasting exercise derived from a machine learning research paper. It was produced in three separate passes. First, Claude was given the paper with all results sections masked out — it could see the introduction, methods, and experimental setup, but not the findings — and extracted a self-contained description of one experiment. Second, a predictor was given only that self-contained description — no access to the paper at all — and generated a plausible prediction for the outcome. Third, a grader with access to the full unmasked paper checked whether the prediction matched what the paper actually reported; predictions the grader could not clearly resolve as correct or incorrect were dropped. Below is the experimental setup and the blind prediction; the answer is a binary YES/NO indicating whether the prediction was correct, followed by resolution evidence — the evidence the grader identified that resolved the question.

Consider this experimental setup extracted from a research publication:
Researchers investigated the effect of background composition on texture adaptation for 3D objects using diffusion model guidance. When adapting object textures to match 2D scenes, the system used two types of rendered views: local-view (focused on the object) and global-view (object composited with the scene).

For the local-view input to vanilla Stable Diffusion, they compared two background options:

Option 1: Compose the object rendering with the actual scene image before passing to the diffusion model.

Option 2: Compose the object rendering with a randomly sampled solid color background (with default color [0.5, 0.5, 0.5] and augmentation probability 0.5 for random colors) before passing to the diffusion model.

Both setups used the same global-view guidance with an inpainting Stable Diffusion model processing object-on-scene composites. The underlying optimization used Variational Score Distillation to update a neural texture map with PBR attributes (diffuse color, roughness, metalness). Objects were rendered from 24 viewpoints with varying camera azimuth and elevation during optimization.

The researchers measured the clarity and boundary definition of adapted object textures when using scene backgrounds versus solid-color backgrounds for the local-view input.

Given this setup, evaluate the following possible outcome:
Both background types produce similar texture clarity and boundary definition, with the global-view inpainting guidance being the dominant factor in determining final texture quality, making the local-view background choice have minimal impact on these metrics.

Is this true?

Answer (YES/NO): NO